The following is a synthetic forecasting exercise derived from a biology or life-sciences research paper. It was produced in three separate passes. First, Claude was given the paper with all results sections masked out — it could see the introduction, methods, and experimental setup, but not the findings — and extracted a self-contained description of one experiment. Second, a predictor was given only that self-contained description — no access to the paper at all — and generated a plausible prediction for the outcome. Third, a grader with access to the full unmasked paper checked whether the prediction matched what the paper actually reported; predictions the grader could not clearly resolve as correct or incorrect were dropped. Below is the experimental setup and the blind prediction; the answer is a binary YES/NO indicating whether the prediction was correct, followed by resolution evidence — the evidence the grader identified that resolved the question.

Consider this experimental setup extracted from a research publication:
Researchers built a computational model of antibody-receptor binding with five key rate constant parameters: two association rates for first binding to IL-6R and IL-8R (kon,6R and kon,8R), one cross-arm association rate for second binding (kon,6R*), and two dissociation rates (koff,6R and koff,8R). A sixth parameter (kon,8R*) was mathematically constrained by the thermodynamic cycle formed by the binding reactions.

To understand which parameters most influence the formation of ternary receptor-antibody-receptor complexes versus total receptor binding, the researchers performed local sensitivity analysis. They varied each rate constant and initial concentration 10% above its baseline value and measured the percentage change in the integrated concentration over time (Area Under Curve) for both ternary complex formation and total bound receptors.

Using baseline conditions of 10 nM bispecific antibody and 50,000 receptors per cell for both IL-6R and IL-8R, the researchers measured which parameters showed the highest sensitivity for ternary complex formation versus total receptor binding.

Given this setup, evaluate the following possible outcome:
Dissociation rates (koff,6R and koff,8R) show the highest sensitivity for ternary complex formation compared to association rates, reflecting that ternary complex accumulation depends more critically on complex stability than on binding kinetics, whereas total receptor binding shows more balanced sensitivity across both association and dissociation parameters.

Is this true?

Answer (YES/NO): NO